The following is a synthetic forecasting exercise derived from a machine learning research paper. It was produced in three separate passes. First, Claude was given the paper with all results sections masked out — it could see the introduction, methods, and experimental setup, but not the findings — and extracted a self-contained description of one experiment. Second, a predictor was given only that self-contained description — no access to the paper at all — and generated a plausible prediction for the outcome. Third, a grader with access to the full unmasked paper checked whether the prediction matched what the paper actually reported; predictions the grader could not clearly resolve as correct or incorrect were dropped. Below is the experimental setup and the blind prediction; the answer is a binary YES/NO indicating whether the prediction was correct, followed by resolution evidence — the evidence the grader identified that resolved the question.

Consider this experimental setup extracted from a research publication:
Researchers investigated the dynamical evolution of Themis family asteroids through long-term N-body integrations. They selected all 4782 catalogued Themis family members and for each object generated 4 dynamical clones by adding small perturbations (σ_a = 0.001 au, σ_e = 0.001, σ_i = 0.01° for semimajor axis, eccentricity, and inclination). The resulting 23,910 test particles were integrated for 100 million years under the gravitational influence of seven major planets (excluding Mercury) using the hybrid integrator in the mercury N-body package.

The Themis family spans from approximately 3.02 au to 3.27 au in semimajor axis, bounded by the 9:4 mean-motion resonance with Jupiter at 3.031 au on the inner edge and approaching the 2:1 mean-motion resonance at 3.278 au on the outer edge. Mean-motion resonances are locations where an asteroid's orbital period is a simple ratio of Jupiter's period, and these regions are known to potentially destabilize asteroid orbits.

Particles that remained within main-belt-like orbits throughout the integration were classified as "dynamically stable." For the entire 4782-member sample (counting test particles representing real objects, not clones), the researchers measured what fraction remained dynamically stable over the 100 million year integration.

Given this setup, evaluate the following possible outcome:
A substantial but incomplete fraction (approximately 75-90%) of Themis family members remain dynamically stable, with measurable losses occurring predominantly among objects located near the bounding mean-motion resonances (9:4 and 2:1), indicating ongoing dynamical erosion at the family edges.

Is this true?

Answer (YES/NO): NO